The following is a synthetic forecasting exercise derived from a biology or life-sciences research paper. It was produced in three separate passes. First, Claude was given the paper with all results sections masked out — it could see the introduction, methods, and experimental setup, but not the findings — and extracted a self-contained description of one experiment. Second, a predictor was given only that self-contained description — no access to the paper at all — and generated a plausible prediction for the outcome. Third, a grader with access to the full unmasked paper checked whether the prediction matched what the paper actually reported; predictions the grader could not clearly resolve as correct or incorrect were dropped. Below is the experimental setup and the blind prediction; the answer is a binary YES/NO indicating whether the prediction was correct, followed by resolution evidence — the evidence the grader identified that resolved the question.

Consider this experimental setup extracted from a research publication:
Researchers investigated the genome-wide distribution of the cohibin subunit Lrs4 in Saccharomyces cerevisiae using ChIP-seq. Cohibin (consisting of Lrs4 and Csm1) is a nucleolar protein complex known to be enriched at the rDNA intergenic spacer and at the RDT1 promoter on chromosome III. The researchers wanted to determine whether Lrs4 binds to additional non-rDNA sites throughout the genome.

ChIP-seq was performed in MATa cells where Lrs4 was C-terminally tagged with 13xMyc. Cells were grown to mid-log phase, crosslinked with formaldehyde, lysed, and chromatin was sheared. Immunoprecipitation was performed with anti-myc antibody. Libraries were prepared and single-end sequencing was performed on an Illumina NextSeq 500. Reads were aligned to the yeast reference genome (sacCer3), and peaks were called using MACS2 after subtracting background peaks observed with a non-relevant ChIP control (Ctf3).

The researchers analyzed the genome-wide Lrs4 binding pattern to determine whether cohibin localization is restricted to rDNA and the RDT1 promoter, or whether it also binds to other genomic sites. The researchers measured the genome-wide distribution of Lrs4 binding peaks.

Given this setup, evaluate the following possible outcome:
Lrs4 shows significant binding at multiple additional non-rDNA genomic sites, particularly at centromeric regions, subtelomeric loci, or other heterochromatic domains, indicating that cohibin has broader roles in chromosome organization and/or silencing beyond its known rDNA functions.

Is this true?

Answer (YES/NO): YES